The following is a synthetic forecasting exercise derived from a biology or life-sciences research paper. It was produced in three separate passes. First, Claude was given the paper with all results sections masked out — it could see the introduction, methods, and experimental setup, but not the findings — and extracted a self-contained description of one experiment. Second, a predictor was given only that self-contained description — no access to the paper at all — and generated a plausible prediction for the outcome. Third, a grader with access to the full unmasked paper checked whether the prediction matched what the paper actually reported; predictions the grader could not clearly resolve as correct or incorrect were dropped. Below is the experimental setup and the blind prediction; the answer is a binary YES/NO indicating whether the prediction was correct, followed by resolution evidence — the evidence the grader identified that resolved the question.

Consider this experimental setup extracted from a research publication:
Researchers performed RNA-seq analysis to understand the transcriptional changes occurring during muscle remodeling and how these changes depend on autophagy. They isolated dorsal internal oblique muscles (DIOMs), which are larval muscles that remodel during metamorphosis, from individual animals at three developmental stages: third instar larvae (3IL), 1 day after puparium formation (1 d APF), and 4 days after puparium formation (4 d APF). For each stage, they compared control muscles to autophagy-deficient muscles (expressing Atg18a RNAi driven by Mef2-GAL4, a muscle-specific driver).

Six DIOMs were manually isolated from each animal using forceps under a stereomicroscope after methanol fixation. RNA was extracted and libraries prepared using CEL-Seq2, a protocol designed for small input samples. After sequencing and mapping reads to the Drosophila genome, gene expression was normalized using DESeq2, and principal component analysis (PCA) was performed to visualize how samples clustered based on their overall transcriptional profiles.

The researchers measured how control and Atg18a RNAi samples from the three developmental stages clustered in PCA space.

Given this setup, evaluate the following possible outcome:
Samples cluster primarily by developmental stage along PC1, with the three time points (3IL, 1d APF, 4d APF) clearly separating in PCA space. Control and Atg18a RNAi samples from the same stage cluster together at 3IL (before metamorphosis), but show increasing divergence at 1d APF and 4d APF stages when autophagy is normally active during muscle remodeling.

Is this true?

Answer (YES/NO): NO